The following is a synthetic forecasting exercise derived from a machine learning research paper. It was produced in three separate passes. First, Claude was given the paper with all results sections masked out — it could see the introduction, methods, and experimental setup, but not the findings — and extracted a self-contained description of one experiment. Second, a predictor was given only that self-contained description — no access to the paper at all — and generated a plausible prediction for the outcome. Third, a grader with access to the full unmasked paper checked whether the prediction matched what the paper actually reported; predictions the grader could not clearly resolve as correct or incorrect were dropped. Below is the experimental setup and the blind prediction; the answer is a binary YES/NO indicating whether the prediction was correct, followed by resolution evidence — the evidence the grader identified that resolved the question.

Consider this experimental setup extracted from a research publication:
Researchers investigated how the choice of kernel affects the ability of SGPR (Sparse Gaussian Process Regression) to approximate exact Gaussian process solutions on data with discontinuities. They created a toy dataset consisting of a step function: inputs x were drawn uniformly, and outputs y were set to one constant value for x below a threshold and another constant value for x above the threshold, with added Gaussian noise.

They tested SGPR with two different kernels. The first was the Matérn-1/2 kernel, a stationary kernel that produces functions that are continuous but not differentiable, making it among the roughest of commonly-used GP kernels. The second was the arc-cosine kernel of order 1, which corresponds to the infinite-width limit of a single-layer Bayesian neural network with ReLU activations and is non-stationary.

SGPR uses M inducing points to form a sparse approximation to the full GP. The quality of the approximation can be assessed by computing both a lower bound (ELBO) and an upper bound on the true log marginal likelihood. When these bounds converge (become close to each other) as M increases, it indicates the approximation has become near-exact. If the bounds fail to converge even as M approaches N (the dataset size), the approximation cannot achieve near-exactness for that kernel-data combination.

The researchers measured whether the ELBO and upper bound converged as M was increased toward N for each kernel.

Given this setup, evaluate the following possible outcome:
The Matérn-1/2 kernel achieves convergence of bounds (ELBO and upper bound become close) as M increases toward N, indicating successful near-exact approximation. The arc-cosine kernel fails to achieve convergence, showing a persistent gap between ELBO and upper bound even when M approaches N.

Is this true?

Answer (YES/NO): NO